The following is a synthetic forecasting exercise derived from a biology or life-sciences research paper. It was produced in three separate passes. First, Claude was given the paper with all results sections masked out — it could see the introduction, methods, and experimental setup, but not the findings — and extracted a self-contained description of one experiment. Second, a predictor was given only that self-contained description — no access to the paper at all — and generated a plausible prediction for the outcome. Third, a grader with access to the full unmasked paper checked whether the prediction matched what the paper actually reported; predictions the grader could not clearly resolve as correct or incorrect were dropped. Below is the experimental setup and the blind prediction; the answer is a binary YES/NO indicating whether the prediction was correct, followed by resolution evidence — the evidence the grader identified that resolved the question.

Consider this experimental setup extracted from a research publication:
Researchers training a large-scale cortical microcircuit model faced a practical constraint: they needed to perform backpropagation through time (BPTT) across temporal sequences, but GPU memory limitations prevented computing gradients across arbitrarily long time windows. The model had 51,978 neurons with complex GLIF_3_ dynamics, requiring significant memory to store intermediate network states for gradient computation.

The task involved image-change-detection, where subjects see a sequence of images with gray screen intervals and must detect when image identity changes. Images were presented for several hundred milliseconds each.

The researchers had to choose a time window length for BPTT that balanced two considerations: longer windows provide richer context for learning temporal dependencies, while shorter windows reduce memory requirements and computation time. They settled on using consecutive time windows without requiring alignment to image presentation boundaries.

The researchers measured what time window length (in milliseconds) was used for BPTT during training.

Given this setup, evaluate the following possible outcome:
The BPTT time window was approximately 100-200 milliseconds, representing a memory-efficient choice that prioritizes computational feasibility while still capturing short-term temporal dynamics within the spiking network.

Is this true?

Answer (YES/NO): NO